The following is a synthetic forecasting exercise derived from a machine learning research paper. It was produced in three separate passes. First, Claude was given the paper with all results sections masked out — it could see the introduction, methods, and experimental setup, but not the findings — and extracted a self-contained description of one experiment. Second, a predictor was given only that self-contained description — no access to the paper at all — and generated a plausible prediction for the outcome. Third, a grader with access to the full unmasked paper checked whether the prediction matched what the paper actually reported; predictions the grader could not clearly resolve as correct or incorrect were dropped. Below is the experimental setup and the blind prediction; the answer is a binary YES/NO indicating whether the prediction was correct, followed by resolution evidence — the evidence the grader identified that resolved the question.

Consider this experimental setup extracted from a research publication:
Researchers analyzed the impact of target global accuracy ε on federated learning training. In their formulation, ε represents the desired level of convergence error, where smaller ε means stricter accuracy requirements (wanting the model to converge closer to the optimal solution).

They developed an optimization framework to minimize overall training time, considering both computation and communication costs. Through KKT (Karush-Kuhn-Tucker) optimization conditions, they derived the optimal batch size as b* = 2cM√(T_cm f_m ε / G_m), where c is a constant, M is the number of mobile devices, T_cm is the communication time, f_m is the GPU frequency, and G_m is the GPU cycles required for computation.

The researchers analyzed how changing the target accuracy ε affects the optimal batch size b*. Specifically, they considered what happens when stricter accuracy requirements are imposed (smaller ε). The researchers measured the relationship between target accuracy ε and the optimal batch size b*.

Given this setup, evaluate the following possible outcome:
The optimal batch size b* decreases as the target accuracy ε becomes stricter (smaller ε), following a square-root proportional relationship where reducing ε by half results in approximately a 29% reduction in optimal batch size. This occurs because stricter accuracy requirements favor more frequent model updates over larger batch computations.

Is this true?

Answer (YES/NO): YES